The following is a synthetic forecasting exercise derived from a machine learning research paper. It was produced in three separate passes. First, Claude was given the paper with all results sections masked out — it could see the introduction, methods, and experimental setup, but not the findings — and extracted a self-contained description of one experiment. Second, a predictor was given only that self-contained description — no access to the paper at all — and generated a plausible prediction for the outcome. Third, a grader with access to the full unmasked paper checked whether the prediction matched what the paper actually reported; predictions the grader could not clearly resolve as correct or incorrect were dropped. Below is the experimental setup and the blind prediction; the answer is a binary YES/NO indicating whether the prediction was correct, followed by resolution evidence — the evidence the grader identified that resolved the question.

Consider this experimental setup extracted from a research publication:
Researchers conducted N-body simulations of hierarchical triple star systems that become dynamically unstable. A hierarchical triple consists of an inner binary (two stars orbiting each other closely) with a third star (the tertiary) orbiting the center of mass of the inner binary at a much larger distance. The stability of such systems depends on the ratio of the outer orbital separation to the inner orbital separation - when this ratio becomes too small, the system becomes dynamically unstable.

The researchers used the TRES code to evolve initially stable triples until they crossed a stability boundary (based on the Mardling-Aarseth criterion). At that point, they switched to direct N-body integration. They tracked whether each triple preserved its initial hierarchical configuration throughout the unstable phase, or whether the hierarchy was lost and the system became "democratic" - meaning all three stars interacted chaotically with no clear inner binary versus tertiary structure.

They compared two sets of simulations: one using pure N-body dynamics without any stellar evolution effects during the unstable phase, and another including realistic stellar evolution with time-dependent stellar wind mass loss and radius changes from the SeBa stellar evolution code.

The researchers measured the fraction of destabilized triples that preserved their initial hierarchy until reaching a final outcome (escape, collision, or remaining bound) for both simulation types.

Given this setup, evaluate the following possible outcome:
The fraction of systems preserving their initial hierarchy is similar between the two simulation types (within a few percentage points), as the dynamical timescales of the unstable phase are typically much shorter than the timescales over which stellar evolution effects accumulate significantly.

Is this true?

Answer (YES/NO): NO